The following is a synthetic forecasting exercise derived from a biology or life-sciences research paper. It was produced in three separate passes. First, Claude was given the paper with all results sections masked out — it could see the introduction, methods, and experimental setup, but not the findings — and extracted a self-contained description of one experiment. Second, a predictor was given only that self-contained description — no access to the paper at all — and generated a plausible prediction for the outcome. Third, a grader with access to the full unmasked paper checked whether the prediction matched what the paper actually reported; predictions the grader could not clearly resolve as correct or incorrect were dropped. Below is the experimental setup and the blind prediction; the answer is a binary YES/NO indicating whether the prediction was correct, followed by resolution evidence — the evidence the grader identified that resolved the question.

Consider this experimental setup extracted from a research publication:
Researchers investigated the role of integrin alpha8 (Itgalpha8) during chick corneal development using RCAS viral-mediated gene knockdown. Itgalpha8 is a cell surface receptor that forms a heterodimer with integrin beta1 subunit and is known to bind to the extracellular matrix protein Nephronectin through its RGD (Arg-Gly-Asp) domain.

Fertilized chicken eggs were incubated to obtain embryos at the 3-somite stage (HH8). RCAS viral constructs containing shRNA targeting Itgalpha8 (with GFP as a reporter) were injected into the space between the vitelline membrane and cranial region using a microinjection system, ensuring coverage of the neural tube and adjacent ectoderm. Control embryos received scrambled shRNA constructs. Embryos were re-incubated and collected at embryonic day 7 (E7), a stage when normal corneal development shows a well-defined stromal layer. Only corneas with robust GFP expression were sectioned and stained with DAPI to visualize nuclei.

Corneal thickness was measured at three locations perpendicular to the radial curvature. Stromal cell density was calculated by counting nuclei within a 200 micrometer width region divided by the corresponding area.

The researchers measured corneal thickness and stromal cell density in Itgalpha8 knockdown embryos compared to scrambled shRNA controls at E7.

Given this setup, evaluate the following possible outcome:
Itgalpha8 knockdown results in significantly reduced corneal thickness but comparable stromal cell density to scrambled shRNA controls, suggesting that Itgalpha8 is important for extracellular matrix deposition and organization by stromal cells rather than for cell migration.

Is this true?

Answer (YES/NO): NO